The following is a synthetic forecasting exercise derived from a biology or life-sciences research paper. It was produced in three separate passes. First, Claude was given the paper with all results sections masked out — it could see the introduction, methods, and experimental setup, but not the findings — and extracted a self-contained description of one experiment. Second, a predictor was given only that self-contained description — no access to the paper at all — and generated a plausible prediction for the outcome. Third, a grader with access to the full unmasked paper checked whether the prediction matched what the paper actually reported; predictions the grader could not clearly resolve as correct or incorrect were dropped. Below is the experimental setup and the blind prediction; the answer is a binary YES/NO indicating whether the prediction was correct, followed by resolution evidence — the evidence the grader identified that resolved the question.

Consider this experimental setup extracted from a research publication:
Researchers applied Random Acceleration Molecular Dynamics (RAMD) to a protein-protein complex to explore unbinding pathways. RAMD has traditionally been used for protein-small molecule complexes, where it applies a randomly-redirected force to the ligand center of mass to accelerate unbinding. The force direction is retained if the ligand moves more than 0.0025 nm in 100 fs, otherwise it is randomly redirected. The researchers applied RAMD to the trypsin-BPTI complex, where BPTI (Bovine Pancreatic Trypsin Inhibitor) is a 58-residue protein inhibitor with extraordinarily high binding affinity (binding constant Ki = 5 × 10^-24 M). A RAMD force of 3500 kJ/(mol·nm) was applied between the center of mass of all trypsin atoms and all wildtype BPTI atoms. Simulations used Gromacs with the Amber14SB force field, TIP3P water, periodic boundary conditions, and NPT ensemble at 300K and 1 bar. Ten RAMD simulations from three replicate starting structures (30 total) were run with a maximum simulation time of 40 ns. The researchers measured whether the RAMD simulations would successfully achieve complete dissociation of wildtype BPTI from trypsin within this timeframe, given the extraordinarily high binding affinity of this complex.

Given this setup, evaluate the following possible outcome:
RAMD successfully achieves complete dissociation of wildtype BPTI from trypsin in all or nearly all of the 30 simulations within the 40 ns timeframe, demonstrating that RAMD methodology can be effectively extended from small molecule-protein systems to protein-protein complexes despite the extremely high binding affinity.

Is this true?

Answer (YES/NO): NO